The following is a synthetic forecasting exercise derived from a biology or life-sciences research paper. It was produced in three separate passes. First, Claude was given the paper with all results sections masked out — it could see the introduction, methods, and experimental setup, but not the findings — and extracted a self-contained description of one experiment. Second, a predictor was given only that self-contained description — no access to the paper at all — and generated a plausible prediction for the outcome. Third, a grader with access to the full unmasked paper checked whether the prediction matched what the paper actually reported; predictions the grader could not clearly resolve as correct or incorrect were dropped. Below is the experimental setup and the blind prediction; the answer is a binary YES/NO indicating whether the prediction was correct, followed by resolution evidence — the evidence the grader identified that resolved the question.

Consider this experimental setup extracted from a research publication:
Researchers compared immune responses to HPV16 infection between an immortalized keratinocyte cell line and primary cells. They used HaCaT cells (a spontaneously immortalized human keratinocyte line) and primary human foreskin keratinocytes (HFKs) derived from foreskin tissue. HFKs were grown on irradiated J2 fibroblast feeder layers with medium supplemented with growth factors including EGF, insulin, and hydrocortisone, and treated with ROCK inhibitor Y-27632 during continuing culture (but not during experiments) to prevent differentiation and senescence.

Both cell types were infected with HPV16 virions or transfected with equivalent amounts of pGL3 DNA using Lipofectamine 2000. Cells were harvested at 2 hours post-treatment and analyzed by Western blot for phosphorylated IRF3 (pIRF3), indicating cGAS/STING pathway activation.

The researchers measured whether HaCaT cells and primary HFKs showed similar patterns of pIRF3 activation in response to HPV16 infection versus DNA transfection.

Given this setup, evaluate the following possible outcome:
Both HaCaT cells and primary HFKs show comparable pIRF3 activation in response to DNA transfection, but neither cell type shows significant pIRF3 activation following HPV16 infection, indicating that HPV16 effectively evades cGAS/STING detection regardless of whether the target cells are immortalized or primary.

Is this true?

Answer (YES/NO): YES